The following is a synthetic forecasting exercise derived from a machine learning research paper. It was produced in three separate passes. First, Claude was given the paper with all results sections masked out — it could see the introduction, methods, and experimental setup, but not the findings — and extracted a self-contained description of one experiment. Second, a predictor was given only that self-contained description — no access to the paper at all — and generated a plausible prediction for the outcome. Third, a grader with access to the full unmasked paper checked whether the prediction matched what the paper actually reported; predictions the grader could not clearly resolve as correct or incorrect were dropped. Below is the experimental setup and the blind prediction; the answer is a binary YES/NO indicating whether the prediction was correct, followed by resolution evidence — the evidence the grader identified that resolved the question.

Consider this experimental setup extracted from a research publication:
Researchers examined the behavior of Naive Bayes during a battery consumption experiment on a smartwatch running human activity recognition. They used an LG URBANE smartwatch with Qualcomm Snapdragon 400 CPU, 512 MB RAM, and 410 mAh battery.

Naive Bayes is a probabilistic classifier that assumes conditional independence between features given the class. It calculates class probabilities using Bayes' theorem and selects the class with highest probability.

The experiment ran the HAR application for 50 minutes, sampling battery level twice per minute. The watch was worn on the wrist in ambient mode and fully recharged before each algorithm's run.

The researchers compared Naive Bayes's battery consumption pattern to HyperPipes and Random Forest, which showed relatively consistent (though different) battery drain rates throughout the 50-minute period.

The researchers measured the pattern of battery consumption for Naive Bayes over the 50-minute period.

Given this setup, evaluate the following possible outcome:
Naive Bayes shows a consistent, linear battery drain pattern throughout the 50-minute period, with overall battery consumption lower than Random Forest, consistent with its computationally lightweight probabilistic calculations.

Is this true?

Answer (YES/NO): NO